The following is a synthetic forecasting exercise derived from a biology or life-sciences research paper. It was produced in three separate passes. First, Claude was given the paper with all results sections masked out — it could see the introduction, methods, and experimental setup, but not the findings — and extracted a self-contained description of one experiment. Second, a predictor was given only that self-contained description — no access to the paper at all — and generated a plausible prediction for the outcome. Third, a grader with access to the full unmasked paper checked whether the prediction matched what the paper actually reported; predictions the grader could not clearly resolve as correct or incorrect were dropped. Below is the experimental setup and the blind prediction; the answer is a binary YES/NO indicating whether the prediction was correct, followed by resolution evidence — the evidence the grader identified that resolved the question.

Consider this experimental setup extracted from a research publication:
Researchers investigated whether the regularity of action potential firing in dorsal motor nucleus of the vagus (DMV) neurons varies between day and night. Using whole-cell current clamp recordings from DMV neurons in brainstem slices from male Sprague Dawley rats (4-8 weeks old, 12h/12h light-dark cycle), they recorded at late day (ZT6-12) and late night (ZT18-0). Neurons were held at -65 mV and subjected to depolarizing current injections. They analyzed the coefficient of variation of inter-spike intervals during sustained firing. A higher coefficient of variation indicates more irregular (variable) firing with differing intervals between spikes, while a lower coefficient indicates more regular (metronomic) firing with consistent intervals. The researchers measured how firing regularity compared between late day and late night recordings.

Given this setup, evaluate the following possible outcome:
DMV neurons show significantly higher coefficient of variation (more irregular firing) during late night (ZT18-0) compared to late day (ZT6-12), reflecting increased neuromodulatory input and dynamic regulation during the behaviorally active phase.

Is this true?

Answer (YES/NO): NO